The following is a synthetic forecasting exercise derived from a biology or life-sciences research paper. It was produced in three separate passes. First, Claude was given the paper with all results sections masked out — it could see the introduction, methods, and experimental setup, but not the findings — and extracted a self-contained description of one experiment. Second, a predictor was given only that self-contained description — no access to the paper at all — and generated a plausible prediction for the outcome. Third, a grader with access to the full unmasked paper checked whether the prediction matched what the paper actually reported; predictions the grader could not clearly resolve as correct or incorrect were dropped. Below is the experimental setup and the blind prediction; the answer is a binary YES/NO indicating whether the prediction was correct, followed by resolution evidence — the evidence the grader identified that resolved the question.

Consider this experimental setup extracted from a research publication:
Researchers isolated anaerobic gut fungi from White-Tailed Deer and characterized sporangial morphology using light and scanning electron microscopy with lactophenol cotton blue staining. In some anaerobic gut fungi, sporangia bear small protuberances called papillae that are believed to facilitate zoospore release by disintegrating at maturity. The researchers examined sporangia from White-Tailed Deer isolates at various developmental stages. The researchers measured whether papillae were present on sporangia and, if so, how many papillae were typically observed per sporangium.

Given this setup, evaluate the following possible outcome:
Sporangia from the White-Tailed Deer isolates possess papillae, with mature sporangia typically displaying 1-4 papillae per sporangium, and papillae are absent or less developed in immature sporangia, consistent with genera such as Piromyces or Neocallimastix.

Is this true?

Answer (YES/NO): NO